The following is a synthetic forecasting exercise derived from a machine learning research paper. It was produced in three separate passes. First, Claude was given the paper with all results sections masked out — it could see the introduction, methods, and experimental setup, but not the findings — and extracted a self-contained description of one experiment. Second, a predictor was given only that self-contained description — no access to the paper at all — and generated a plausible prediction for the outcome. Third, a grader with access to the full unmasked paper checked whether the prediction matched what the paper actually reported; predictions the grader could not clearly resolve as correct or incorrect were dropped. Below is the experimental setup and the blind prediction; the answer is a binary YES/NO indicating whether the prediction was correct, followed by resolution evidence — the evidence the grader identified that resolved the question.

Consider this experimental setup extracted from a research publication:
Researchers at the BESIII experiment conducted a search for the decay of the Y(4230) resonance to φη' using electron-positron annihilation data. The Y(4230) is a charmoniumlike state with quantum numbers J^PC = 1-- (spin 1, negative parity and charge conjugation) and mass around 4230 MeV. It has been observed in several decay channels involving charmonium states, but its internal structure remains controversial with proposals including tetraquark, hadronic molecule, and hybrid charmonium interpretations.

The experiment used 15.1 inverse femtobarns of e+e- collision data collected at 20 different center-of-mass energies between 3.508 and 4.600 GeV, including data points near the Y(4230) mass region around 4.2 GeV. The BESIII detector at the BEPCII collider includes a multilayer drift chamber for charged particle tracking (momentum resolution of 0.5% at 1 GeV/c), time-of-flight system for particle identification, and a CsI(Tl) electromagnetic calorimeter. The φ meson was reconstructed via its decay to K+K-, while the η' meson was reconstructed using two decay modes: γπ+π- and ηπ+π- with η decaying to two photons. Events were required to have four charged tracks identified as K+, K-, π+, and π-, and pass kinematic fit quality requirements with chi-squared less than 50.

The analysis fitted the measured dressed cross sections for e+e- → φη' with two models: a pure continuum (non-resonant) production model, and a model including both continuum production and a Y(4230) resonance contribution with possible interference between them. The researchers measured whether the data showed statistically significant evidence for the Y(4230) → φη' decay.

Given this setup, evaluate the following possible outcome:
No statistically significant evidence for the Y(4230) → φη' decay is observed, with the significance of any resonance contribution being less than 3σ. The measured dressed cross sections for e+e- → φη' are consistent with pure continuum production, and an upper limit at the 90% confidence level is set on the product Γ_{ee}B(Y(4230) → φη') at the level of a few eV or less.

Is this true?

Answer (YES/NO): YES